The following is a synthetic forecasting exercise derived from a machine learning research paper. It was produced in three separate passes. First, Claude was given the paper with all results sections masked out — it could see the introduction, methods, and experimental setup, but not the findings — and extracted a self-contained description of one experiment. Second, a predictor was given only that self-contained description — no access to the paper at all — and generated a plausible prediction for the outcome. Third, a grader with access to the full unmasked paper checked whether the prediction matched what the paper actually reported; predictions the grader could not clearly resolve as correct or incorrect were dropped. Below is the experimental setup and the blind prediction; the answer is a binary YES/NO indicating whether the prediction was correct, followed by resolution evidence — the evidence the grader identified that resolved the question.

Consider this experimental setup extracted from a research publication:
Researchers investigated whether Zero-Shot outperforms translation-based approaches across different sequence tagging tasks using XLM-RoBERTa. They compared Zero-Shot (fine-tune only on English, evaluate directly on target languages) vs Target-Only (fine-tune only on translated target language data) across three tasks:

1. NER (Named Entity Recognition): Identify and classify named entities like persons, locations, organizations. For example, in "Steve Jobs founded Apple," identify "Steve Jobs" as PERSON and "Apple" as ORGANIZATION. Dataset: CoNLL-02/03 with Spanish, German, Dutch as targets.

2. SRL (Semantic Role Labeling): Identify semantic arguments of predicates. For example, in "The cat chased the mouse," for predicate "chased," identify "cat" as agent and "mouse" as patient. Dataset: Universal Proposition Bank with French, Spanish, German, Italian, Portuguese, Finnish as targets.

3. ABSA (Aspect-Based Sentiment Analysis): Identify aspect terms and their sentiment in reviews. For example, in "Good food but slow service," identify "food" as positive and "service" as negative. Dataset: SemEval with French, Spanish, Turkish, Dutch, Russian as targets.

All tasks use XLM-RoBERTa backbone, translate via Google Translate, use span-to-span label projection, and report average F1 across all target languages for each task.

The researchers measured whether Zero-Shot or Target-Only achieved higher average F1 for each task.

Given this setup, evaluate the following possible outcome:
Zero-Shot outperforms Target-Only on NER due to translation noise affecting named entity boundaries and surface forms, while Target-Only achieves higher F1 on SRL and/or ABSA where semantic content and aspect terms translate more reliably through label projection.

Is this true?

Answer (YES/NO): YES